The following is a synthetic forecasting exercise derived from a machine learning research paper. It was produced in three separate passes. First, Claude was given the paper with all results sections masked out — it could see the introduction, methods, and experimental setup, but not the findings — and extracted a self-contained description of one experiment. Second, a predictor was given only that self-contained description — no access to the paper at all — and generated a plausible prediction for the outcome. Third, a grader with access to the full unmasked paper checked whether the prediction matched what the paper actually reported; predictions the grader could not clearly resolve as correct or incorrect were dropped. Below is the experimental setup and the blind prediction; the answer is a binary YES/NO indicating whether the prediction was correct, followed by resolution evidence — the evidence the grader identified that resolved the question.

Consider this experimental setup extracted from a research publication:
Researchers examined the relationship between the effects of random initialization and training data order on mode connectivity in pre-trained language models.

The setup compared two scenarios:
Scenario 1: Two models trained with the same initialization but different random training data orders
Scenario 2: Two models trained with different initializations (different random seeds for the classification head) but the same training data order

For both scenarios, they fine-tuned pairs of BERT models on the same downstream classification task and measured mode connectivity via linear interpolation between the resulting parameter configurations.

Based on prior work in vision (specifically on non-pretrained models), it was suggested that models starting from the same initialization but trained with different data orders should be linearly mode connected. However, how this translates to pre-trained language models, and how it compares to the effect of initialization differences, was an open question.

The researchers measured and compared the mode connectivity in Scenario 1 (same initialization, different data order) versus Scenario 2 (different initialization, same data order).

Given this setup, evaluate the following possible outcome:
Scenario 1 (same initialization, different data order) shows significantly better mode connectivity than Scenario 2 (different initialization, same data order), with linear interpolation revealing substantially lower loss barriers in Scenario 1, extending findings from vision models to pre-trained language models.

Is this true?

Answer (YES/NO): YES